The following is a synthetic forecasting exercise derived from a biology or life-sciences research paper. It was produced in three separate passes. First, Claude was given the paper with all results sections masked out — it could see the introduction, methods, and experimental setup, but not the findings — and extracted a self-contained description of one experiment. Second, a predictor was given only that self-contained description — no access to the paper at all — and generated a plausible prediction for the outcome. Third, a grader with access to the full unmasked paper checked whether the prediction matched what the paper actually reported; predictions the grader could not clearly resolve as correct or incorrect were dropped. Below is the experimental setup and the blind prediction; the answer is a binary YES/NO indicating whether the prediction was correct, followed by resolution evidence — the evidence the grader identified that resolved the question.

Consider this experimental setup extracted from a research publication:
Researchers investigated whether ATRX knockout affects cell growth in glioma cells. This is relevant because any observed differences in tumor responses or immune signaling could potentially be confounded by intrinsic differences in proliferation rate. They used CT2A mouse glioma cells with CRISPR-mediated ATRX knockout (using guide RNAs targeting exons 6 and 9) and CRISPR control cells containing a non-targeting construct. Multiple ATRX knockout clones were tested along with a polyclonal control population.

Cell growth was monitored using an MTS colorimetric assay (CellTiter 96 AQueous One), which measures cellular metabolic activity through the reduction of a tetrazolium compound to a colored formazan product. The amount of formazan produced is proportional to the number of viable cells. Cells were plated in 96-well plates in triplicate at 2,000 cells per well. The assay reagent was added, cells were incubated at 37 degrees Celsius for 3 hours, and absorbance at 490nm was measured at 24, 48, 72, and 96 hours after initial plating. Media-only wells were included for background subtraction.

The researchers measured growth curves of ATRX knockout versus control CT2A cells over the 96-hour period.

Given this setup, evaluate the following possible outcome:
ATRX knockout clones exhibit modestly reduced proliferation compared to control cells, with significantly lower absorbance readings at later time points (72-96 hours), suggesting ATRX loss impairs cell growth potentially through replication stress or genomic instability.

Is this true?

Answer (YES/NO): YES